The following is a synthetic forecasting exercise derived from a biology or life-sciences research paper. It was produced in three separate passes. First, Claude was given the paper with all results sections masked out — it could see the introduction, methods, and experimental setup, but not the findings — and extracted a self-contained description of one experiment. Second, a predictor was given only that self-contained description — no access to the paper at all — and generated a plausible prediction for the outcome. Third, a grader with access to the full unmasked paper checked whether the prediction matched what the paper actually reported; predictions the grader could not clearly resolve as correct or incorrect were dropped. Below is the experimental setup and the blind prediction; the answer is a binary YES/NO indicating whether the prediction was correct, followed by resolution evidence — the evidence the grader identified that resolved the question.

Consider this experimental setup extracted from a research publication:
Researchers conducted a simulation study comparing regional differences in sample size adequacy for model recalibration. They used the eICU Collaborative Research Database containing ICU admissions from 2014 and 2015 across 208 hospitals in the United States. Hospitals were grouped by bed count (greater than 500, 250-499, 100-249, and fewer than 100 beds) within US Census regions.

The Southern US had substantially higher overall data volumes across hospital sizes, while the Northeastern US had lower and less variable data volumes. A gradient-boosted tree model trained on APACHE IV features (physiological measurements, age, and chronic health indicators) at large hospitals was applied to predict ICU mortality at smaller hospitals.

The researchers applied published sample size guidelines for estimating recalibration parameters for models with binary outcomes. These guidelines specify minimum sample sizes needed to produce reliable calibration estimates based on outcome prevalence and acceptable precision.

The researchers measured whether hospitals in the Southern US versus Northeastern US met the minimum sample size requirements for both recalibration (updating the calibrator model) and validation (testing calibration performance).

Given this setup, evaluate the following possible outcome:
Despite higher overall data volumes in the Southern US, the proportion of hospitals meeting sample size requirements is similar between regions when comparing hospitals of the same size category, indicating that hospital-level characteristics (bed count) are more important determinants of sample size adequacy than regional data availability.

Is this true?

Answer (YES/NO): NO